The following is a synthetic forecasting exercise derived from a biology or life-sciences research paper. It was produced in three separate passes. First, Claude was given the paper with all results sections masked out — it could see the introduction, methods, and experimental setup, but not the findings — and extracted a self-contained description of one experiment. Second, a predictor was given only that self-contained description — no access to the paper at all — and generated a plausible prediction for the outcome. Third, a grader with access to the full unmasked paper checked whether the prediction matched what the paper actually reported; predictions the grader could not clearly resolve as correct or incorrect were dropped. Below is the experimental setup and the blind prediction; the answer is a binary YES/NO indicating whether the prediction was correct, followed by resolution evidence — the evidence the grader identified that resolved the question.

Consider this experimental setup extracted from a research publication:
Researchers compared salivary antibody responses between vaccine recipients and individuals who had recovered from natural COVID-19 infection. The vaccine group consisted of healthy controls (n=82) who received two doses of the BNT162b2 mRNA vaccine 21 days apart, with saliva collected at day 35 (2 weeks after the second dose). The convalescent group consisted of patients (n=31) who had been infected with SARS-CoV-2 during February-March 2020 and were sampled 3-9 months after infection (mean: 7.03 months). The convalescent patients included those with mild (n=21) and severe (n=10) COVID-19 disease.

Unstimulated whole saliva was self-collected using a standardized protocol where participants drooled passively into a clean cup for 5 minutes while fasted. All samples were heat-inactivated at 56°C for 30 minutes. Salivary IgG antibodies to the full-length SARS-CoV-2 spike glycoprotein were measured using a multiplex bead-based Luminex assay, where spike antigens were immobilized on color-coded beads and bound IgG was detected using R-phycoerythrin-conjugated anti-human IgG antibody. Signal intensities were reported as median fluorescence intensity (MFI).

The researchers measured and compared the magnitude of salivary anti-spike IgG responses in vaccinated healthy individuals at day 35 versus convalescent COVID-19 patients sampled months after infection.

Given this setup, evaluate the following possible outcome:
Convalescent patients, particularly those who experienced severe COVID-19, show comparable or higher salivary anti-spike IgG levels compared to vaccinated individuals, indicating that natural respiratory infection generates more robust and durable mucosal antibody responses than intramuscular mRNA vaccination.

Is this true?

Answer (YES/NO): NO